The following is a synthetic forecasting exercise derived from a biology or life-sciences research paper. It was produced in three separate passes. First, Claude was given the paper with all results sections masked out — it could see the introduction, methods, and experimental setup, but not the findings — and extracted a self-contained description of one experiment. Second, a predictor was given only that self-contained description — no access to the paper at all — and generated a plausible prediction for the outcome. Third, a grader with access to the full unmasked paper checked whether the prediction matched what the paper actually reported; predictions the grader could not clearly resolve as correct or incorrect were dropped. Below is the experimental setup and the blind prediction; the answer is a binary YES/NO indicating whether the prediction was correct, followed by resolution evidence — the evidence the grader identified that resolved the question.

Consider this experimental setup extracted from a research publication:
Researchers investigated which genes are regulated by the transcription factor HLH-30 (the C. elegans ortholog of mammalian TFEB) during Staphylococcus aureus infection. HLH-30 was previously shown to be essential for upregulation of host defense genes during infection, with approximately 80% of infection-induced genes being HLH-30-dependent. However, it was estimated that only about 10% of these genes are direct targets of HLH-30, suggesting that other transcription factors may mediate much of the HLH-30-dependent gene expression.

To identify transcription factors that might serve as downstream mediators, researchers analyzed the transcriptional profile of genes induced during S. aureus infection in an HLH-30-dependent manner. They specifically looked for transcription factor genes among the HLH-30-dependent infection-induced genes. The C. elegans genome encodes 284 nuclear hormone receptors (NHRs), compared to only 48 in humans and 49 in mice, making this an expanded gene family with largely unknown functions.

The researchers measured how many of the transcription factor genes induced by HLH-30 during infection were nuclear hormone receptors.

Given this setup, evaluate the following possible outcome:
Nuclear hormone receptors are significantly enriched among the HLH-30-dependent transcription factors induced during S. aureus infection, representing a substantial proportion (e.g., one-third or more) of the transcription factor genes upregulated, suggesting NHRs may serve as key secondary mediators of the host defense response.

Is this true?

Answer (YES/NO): YES